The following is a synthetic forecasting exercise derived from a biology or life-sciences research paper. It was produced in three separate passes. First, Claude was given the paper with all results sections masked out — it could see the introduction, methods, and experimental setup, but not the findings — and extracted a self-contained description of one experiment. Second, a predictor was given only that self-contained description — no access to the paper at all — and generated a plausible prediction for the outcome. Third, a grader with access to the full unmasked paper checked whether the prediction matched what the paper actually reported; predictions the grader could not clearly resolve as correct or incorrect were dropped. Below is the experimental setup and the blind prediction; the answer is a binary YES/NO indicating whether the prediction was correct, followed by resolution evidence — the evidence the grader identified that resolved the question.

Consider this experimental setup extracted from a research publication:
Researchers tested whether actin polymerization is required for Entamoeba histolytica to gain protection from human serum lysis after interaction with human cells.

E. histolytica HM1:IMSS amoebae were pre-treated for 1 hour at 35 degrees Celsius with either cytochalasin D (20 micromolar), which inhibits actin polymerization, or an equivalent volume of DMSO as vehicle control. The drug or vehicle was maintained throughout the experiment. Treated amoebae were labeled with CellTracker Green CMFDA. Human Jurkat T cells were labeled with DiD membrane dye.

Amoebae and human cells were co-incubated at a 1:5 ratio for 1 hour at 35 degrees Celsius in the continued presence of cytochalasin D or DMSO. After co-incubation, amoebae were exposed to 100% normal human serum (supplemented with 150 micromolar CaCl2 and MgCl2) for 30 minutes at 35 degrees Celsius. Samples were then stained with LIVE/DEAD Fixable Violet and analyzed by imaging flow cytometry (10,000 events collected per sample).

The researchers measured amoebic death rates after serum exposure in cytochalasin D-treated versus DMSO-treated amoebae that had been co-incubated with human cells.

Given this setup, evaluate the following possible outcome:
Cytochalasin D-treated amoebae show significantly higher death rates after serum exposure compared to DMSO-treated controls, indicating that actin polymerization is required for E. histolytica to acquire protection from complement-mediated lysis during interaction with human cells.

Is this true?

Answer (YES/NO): YES